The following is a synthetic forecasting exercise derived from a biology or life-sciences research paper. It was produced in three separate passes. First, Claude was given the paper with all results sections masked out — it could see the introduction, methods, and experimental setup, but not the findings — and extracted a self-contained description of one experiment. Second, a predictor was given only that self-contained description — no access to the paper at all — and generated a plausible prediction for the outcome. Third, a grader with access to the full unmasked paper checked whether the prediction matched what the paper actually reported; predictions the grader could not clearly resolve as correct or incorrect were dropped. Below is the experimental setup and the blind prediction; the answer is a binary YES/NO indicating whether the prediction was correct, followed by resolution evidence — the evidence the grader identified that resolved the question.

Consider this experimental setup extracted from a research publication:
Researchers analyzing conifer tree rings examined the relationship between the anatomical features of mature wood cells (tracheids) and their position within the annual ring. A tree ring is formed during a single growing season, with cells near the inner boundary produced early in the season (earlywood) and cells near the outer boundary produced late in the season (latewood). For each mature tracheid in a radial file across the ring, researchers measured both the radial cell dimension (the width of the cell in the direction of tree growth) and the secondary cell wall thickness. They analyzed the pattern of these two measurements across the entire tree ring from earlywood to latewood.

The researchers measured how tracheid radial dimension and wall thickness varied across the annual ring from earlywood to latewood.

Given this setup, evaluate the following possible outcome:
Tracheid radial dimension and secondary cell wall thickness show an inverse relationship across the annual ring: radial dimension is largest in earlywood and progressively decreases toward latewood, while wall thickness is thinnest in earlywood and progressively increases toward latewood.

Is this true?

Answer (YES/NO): YES